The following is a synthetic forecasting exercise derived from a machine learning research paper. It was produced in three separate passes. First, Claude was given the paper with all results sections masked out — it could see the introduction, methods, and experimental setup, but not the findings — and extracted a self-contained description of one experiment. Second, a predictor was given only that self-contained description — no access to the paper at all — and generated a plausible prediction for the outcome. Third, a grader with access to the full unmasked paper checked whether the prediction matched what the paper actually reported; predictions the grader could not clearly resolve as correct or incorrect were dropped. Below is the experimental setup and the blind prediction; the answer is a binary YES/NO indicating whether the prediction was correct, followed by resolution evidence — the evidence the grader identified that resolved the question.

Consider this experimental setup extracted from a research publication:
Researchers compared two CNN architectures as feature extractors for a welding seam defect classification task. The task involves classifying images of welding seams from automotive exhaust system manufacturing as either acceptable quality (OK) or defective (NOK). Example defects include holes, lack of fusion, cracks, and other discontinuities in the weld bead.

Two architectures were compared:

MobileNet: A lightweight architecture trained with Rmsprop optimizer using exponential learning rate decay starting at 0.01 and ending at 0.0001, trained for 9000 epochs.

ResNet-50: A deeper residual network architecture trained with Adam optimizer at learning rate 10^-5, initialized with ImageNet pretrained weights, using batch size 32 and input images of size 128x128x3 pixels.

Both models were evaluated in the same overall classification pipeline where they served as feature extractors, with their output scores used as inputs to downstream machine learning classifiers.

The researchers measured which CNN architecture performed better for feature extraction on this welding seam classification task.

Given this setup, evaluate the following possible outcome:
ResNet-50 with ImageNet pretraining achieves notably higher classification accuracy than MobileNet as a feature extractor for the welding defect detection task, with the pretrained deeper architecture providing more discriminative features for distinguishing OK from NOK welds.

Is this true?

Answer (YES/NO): NO